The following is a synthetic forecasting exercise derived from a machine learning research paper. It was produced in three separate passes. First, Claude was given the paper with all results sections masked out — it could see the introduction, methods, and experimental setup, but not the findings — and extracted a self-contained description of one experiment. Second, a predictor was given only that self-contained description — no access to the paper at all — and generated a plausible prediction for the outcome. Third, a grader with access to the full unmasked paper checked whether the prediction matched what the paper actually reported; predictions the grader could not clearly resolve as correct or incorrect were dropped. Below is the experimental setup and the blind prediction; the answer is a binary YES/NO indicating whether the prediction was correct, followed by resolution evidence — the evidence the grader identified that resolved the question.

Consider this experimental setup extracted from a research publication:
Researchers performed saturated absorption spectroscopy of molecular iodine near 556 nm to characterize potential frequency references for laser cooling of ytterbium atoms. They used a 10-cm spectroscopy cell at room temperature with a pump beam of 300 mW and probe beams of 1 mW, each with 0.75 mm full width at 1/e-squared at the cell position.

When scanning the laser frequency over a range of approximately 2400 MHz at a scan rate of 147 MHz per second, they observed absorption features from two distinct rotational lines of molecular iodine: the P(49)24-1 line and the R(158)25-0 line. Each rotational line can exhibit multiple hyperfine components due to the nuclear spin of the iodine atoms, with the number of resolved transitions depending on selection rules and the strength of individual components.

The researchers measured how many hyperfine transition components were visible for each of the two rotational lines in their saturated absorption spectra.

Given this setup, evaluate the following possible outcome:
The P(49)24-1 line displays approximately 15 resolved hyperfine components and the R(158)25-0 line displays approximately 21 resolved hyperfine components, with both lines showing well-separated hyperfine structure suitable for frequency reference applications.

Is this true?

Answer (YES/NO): NO